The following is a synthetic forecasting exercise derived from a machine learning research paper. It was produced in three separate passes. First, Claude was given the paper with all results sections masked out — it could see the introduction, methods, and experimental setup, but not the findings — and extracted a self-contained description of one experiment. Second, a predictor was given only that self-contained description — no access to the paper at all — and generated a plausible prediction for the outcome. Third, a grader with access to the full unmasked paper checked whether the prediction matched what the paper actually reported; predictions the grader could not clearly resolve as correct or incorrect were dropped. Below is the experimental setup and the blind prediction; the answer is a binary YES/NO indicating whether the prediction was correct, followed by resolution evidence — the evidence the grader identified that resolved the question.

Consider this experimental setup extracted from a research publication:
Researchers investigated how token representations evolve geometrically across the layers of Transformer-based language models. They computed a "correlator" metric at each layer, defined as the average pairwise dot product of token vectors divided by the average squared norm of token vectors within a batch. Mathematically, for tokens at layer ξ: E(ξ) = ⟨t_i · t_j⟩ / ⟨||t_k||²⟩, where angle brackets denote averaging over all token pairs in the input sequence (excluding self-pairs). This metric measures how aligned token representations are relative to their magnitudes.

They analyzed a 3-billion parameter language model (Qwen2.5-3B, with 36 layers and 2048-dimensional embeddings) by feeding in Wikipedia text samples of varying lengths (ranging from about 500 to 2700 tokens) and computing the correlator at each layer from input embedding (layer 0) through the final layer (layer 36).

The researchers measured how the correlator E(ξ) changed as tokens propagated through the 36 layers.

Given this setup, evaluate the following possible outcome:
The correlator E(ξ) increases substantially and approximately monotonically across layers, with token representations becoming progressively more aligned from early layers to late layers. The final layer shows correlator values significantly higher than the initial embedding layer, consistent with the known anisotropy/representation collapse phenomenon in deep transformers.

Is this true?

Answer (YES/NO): NO